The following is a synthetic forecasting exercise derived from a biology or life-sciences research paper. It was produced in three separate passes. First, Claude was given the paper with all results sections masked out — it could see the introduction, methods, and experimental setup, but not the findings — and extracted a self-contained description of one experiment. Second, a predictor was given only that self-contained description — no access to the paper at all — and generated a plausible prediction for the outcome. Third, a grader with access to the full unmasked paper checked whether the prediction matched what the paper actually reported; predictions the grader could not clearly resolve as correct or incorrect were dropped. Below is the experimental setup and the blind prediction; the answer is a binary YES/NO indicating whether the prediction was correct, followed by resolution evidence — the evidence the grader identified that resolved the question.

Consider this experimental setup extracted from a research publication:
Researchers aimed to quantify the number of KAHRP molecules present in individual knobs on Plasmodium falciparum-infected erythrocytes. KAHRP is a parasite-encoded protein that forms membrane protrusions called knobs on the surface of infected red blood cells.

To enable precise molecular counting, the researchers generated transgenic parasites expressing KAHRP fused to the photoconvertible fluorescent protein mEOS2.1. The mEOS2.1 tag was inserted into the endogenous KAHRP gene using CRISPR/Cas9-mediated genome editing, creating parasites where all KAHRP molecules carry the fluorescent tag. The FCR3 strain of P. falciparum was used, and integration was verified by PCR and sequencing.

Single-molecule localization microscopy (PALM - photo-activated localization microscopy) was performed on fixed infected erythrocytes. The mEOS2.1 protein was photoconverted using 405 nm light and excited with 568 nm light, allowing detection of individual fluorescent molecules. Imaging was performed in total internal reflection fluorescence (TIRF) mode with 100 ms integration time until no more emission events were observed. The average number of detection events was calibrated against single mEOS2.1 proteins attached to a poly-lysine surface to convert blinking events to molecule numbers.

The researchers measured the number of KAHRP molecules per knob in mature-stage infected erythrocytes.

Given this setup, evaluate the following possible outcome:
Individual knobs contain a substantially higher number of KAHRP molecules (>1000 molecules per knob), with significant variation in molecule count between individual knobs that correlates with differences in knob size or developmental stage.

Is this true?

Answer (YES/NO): NO